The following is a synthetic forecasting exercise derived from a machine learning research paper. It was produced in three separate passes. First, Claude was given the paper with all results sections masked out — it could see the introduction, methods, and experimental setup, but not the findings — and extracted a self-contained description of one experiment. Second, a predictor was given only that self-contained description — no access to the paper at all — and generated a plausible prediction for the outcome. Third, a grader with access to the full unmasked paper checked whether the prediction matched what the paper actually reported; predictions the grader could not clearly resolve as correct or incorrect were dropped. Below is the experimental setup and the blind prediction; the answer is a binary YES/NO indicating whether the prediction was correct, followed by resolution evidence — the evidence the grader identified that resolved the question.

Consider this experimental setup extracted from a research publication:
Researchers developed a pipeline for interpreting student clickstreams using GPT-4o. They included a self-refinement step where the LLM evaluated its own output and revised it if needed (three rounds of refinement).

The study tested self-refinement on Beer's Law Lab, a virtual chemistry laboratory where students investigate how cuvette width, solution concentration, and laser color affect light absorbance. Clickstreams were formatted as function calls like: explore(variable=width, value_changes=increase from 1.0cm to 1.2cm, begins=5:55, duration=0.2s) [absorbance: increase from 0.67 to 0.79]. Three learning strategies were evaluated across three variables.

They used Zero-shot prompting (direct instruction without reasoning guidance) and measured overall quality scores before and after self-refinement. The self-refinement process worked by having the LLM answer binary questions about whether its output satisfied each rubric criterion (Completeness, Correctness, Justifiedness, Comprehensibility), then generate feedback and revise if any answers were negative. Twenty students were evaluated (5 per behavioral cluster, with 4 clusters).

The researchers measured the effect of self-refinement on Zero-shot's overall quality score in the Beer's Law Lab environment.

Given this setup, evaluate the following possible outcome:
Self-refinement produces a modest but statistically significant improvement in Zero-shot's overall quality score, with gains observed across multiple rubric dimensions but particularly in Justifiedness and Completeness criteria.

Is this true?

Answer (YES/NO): NO